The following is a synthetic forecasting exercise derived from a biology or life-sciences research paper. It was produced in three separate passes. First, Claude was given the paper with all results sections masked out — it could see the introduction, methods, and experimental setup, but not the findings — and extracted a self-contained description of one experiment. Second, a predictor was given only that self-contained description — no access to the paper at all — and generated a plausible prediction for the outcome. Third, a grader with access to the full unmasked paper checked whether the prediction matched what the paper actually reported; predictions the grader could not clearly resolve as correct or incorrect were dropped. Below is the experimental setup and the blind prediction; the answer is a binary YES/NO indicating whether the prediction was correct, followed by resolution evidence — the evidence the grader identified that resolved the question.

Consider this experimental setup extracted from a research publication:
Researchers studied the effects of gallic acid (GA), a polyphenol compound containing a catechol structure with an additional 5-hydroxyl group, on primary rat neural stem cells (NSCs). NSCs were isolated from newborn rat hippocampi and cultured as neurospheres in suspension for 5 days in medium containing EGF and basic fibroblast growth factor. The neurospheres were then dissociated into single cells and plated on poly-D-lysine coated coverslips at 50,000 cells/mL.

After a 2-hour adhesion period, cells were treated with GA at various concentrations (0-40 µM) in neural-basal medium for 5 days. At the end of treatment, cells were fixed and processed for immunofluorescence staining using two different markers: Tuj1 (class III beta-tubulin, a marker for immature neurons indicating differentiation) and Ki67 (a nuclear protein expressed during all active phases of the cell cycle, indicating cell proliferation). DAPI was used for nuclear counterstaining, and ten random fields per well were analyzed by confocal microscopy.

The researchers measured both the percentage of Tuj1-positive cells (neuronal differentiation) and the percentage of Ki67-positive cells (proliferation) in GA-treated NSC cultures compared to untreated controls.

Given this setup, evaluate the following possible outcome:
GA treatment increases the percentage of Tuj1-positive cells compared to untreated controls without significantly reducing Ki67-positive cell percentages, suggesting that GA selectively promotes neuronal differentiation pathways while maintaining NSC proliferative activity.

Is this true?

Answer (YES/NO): NO